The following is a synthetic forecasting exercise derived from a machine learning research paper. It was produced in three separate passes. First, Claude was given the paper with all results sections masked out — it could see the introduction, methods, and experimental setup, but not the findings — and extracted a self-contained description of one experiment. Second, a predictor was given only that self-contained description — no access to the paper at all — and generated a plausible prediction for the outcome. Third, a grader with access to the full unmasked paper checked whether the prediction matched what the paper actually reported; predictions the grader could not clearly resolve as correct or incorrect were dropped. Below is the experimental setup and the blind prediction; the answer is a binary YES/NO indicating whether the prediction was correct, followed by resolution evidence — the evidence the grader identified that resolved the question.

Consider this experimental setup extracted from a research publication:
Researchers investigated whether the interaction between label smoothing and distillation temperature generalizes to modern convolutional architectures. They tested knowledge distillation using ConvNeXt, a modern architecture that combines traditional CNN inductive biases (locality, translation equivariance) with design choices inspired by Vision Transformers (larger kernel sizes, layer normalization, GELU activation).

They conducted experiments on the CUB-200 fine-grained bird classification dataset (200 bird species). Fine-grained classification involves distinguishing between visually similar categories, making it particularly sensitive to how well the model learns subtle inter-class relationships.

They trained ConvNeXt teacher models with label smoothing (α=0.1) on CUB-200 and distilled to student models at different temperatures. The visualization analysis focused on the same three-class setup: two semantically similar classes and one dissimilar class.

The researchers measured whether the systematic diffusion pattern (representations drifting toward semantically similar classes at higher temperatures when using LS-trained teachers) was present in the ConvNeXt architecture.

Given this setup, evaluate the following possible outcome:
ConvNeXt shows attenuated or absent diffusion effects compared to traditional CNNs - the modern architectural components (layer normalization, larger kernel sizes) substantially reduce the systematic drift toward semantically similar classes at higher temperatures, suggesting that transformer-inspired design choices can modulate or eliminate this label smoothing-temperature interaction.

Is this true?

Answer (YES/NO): NO